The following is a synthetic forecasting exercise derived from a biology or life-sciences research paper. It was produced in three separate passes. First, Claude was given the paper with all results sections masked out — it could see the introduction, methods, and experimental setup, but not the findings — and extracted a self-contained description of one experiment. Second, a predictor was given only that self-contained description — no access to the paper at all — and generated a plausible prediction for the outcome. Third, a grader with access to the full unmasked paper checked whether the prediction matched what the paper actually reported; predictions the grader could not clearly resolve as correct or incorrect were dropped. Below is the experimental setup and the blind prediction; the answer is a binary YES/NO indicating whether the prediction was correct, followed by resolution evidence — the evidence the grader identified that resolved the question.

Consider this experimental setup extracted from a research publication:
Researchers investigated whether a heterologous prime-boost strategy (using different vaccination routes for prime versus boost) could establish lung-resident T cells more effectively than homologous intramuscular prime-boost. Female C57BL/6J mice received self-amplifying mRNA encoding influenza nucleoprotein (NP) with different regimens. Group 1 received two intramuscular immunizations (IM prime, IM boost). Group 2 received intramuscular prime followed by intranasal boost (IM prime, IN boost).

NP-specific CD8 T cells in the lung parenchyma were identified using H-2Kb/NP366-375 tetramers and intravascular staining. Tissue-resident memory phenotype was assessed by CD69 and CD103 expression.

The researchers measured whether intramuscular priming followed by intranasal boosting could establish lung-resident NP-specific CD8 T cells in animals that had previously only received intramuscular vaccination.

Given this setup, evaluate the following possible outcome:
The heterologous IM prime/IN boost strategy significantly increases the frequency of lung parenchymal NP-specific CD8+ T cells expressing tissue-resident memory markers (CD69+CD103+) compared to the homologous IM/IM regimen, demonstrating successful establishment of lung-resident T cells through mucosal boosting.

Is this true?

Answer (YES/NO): YES